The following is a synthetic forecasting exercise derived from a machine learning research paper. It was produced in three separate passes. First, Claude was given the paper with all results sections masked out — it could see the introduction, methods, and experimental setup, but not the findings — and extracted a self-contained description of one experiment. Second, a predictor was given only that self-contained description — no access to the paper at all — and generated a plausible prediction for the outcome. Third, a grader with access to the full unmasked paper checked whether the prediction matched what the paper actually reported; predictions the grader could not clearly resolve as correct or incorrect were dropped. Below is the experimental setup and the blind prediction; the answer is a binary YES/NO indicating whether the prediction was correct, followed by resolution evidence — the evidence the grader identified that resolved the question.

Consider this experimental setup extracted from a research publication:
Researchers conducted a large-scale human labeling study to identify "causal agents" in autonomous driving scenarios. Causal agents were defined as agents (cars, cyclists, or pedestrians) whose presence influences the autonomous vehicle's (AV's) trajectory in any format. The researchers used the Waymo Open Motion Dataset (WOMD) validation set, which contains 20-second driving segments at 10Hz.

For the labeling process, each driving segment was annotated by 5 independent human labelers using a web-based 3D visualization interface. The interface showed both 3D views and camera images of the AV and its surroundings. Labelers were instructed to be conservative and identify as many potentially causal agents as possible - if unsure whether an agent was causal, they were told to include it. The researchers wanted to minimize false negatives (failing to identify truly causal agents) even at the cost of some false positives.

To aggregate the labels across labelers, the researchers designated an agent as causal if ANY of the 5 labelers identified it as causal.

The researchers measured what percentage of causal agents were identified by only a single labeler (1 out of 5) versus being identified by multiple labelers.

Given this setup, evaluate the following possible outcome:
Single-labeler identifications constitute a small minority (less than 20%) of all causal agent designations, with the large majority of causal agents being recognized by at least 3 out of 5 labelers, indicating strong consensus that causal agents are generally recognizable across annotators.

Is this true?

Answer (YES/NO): NO